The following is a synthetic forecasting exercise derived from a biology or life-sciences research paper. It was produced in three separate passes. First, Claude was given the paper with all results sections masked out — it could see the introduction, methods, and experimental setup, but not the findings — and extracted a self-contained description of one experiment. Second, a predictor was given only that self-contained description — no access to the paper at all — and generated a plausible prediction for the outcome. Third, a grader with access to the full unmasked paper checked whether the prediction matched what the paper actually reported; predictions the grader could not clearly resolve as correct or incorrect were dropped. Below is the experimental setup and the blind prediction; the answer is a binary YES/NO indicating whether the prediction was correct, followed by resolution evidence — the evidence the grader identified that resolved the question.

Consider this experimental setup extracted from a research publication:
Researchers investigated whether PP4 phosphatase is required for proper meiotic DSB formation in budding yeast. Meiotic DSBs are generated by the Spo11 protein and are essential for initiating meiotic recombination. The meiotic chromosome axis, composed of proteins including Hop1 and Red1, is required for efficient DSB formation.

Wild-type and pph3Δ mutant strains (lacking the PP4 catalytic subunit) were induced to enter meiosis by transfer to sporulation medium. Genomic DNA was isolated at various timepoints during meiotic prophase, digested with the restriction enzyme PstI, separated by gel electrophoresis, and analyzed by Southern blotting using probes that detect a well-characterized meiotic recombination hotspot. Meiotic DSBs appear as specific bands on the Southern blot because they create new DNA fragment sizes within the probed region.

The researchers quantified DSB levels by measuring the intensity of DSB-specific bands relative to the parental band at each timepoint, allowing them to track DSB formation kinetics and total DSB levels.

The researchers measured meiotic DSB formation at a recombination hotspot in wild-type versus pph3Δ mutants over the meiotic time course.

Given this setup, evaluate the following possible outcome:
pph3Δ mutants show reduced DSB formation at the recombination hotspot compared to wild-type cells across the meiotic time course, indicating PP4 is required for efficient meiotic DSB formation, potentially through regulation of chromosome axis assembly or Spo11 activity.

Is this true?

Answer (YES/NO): NO